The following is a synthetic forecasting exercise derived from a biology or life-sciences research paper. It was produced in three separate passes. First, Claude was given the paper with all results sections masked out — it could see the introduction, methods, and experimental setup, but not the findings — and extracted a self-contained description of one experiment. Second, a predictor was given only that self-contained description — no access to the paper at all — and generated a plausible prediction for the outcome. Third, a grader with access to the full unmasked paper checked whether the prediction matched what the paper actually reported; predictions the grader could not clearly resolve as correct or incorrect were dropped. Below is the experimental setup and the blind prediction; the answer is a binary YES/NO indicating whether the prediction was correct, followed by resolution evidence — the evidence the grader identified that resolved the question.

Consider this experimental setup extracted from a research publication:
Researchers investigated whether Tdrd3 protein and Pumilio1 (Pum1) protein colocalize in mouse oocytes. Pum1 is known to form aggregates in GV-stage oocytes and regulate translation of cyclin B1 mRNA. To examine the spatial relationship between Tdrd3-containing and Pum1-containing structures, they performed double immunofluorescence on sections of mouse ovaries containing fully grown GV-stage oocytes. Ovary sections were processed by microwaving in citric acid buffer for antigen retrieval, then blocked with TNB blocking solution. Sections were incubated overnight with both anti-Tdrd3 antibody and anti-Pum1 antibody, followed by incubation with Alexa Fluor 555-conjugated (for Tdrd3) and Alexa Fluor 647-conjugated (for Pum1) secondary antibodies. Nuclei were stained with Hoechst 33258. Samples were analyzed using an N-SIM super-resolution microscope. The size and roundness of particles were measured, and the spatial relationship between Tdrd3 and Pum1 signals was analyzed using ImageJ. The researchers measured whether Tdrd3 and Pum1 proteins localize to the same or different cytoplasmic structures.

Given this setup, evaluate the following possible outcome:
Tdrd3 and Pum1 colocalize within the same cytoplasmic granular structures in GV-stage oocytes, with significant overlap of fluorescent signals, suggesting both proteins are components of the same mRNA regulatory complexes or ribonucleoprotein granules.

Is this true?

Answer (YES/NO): NO